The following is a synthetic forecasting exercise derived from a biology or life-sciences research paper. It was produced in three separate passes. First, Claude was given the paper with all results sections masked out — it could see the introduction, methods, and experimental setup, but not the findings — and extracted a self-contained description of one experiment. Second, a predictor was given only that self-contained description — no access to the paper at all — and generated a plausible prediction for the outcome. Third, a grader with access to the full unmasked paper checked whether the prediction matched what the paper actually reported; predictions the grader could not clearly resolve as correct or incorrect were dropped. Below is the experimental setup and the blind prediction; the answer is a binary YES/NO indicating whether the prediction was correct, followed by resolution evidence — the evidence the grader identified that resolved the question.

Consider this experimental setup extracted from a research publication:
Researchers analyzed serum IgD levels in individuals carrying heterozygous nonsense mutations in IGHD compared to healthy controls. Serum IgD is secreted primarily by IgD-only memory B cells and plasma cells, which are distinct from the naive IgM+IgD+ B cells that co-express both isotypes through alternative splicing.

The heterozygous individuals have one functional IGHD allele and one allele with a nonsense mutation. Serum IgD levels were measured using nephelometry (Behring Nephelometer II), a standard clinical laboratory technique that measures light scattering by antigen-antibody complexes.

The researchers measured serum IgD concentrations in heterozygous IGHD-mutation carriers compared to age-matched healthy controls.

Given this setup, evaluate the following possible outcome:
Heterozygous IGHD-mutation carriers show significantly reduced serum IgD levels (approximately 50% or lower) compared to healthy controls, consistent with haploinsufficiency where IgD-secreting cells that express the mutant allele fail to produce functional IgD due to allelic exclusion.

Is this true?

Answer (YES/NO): YES